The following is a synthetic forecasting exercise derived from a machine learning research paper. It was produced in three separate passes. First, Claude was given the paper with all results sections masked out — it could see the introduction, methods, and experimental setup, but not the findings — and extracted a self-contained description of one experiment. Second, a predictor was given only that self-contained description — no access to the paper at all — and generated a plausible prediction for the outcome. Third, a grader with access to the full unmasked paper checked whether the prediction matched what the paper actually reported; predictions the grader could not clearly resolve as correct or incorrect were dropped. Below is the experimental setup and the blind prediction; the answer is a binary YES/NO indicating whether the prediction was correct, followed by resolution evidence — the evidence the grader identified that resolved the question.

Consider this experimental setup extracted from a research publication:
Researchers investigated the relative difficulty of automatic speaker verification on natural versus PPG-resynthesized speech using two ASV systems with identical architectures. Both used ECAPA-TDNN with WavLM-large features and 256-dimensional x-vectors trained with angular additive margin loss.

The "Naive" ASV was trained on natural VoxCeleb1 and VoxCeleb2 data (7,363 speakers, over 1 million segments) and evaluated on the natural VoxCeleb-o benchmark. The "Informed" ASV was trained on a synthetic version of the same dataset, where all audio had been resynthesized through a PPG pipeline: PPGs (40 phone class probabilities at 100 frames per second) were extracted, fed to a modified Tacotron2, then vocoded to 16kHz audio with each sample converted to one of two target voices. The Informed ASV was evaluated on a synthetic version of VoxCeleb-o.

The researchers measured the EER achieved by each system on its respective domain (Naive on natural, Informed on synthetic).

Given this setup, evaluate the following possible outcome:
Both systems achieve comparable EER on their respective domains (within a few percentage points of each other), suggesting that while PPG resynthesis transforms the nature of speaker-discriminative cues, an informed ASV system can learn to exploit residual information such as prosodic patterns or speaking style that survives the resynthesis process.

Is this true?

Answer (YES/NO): NO